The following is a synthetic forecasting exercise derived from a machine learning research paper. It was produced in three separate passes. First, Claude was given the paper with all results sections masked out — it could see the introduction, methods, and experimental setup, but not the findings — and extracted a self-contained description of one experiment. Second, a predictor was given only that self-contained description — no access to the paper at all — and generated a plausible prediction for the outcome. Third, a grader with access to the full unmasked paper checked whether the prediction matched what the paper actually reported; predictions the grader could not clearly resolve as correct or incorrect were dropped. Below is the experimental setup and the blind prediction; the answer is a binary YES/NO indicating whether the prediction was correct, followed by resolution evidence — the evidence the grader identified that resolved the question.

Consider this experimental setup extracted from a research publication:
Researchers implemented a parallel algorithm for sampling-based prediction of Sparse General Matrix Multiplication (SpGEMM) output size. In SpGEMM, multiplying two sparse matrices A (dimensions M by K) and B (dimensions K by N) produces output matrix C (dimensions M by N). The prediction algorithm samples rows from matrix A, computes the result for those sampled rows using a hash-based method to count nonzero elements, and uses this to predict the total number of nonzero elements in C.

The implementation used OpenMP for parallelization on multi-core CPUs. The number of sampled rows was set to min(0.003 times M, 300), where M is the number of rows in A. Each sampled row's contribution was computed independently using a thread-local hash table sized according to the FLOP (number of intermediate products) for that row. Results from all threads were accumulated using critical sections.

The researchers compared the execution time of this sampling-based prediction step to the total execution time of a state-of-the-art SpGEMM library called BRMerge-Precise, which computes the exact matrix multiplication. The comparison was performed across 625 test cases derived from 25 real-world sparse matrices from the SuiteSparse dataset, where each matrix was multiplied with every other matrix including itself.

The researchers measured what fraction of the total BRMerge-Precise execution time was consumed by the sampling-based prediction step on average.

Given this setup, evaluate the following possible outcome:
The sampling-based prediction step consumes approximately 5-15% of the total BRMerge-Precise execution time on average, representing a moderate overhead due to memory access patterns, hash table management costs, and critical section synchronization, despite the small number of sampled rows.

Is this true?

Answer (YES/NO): NO